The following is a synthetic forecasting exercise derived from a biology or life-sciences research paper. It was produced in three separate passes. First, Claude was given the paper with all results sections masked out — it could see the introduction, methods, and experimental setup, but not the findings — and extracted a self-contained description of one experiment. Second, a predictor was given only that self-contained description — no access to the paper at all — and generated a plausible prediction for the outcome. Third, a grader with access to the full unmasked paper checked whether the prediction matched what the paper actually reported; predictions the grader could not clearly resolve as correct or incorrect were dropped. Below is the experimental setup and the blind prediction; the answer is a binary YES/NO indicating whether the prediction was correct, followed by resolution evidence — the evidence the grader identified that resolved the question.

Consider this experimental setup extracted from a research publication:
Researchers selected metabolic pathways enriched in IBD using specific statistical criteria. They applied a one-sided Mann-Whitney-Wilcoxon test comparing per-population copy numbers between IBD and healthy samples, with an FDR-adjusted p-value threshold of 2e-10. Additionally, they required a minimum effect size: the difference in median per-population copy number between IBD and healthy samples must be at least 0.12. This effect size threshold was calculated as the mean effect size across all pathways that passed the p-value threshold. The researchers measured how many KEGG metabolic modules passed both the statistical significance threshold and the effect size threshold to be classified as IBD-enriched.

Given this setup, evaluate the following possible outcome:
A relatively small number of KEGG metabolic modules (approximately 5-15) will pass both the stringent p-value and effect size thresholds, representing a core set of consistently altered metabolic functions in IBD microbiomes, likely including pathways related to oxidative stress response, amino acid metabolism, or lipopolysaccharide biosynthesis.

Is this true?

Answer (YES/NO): NO